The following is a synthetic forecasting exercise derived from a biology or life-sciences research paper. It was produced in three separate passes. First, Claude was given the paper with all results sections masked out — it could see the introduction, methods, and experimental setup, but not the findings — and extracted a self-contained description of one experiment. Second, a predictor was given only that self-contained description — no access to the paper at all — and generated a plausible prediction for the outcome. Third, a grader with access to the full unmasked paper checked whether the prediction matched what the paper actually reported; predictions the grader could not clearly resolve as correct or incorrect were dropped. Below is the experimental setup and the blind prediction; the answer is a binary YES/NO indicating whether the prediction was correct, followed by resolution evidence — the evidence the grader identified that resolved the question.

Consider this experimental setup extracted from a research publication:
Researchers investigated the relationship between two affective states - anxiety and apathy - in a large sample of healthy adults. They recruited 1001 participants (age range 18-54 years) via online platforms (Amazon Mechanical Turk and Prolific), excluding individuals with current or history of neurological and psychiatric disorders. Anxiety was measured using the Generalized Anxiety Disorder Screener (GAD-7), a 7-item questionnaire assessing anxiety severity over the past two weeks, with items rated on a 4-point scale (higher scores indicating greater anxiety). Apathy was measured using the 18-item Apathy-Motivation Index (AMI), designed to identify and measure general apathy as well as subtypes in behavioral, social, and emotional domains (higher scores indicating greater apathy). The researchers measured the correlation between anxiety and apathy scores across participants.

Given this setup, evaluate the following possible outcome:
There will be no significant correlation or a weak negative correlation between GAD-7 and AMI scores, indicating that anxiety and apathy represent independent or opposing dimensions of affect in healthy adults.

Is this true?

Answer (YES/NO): NO